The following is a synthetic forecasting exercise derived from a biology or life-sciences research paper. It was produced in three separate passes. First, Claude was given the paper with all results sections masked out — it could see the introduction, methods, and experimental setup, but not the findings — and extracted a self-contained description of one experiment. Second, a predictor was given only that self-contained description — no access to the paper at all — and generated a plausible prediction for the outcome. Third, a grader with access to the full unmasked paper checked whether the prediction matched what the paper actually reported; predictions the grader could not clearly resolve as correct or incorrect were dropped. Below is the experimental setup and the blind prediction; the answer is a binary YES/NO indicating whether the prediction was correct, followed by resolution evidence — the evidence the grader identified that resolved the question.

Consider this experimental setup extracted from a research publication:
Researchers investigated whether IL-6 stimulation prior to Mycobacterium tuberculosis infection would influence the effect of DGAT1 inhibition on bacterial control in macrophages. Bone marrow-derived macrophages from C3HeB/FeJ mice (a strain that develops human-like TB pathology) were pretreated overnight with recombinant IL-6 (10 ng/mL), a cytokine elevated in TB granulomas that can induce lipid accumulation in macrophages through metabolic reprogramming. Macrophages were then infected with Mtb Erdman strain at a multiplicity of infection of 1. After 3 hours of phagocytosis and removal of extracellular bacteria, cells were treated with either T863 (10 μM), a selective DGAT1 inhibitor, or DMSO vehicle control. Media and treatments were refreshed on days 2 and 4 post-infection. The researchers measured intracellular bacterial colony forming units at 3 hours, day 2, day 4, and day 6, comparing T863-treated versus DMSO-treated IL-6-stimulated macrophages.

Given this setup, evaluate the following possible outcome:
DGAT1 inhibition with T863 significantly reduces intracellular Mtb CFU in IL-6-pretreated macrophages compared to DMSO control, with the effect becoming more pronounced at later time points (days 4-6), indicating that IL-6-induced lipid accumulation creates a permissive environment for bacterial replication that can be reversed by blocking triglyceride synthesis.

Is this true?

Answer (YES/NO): NO